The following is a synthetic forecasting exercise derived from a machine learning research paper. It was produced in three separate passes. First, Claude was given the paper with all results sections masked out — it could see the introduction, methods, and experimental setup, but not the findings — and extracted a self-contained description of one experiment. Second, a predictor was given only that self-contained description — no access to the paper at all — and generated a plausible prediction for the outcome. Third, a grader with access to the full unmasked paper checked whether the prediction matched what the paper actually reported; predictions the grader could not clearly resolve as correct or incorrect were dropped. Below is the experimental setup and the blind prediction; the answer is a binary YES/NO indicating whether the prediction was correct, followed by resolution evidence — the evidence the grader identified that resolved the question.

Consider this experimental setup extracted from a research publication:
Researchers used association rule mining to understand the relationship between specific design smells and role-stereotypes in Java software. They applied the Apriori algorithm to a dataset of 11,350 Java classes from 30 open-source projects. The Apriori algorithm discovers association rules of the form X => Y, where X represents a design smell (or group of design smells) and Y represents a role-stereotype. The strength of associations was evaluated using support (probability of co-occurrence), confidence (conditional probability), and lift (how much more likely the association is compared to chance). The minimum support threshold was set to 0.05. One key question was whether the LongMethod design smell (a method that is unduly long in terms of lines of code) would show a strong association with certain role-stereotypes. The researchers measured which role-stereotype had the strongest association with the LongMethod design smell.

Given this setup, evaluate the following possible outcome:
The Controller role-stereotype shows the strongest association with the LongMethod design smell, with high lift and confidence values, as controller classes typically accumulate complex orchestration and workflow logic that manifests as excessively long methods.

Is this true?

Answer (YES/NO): NO